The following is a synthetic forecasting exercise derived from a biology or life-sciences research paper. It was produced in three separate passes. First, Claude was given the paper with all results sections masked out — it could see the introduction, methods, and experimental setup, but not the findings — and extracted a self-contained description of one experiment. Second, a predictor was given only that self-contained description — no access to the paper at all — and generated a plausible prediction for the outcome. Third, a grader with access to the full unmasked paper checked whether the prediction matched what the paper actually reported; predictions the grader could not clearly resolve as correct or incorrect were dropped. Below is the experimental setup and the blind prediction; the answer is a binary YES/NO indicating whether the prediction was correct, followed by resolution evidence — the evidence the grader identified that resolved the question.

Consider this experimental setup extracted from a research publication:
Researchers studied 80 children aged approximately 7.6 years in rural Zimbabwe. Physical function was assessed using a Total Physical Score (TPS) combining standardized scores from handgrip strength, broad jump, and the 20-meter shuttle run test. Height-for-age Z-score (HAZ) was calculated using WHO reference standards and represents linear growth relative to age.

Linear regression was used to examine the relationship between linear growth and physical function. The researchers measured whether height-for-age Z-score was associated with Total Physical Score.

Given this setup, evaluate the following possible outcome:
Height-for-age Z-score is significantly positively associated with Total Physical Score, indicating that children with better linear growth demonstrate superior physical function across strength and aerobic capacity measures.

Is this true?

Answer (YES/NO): YES